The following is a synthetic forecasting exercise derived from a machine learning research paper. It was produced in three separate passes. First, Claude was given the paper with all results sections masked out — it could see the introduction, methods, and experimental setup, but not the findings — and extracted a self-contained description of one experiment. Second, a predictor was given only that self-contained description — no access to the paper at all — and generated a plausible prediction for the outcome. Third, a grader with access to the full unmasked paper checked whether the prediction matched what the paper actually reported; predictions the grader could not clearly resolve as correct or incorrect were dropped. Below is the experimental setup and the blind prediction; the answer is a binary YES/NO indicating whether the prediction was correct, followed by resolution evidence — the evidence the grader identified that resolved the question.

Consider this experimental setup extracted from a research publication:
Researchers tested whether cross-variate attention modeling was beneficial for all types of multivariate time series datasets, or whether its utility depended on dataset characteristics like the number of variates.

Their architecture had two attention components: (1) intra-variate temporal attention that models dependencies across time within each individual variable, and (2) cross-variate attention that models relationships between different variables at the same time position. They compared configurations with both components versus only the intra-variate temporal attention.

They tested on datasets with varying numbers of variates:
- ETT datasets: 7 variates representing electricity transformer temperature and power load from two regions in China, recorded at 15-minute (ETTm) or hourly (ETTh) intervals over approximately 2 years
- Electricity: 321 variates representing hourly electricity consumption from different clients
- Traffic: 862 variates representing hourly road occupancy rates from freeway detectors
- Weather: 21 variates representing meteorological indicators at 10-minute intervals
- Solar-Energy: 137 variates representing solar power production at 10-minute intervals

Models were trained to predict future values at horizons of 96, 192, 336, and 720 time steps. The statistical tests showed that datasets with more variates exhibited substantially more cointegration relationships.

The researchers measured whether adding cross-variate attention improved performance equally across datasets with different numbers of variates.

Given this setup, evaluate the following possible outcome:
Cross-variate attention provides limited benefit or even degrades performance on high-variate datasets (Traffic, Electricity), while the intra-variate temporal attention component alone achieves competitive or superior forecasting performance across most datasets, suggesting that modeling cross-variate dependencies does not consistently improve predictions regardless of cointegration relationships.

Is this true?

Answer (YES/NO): NO